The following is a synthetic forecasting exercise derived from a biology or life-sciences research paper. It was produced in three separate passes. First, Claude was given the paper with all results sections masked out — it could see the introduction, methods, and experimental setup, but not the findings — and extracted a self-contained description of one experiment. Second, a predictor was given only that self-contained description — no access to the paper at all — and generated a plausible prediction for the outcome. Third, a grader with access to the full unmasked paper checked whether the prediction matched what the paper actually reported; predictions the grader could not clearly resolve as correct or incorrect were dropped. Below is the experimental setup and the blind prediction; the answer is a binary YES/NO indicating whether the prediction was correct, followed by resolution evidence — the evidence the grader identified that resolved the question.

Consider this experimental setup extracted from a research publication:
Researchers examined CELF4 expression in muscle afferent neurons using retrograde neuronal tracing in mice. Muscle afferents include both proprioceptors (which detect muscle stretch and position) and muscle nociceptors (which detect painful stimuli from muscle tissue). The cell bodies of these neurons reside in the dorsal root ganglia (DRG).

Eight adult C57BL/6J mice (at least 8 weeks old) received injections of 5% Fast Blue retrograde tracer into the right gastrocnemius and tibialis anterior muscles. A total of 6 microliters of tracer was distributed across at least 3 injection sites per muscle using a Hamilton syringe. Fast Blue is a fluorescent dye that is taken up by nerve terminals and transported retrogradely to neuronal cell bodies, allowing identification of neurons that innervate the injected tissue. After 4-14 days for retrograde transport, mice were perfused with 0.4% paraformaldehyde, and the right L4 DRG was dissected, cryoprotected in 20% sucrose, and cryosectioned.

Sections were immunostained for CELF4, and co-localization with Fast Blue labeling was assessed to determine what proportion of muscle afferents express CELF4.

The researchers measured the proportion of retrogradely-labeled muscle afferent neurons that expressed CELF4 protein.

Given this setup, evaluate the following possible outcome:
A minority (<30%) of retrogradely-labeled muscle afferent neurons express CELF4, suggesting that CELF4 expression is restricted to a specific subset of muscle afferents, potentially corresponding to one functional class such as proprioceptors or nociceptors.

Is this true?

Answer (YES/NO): NO